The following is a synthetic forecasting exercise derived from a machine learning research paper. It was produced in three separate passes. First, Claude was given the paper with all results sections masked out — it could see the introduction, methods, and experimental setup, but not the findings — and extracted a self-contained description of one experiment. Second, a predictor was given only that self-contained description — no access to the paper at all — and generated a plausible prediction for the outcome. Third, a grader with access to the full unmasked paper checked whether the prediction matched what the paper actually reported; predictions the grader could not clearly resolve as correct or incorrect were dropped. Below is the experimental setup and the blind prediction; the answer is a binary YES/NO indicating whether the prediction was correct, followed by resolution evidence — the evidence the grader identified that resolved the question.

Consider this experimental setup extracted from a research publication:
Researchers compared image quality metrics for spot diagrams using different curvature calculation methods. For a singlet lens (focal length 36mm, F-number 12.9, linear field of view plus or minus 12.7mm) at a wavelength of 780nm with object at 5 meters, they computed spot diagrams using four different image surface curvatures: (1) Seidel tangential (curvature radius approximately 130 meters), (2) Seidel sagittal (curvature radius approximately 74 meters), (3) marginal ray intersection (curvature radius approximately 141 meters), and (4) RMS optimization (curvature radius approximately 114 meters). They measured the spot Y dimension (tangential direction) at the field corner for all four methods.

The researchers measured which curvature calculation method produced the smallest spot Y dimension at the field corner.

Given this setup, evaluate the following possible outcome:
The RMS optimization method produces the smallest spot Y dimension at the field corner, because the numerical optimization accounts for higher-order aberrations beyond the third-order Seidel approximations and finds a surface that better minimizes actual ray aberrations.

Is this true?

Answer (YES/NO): NO